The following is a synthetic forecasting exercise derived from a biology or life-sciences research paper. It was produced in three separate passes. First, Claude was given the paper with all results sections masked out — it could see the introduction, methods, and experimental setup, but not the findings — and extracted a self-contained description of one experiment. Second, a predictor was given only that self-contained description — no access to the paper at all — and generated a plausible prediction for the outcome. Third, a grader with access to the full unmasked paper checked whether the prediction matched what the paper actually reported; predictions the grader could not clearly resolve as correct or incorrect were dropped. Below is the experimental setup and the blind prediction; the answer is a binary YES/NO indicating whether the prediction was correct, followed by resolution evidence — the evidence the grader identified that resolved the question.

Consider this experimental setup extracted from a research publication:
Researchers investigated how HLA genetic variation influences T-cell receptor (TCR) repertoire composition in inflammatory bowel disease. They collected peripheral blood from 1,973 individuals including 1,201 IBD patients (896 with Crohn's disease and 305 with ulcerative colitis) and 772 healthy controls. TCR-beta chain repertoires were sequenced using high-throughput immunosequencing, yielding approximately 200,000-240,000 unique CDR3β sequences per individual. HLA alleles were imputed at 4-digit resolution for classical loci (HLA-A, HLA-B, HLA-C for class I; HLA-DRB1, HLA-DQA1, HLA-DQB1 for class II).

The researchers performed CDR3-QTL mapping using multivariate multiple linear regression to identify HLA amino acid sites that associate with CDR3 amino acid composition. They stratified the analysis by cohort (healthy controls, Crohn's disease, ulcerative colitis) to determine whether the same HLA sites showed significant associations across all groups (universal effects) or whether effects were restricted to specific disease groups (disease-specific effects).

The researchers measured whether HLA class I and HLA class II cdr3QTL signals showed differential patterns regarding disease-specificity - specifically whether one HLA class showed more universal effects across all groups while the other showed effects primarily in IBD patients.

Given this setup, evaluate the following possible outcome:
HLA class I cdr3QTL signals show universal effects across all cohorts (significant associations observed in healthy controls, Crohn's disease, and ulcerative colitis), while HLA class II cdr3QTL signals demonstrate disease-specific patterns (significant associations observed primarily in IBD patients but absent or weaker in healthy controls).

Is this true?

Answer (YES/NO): NO